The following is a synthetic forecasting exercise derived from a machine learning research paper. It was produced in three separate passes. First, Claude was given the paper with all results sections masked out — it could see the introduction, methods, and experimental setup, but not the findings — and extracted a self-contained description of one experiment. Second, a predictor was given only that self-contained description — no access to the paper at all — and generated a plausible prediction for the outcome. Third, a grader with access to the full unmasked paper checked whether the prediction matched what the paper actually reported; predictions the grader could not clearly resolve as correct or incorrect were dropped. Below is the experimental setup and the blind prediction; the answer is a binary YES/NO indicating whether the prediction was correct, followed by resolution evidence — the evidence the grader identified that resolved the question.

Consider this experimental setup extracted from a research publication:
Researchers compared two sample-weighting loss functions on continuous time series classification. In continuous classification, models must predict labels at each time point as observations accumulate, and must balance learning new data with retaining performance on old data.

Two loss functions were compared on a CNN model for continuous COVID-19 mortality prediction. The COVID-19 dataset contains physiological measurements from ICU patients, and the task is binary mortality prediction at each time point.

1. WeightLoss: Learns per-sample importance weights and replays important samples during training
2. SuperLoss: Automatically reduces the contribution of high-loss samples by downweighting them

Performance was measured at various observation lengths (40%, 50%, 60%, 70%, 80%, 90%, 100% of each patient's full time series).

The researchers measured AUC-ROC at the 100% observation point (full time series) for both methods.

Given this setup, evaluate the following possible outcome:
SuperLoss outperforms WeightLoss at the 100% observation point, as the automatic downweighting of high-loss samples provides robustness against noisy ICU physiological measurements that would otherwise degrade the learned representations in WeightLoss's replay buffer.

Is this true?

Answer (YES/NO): YES